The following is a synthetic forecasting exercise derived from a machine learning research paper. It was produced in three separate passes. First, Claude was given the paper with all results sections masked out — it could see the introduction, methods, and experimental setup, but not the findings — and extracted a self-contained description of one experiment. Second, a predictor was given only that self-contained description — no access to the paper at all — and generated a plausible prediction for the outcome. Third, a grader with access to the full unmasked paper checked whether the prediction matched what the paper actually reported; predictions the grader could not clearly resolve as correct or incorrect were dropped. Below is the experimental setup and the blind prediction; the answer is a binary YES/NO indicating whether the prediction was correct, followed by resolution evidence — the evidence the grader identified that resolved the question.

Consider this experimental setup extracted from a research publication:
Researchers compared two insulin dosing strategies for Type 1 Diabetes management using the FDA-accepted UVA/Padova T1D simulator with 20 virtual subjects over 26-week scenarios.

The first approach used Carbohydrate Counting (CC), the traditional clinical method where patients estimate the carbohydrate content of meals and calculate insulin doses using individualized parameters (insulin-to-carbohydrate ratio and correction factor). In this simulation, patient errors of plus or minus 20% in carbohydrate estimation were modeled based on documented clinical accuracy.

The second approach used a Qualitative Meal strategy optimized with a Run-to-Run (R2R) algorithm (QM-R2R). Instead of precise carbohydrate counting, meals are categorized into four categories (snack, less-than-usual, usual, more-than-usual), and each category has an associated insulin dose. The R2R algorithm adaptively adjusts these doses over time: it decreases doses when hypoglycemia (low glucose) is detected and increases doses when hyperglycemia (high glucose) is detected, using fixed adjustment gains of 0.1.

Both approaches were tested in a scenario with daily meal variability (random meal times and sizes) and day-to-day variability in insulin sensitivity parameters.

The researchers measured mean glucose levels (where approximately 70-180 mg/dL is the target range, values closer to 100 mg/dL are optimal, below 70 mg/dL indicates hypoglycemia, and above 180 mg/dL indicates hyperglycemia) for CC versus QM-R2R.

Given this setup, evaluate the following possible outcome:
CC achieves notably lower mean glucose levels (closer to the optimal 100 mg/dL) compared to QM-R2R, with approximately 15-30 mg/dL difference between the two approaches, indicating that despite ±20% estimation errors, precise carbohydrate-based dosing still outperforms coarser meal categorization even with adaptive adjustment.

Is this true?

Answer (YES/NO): NO